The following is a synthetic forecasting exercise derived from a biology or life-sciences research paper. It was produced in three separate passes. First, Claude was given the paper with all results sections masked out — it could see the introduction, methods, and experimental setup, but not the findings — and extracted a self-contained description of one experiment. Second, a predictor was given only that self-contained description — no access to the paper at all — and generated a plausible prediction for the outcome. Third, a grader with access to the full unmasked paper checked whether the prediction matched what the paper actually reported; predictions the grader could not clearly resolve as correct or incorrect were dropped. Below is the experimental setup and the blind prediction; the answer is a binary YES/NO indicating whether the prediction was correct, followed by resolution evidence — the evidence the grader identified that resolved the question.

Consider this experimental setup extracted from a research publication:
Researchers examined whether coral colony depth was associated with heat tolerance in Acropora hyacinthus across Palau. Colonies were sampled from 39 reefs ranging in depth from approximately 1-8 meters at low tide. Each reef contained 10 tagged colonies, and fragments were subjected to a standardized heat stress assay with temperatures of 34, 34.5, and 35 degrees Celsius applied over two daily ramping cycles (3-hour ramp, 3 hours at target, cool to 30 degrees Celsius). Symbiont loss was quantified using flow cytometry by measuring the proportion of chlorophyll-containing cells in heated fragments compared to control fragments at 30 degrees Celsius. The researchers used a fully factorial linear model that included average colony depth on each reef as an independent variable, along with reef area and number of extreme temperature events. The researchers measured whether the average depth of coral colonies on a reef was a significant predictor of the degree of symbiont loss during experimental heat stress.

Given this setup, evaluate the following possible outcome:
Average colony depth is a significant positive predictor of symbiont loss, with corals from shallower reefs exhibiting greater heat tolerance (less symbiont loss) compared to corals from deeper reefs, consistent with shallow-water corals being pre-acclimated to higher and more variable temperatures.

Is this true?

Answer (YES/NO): NO